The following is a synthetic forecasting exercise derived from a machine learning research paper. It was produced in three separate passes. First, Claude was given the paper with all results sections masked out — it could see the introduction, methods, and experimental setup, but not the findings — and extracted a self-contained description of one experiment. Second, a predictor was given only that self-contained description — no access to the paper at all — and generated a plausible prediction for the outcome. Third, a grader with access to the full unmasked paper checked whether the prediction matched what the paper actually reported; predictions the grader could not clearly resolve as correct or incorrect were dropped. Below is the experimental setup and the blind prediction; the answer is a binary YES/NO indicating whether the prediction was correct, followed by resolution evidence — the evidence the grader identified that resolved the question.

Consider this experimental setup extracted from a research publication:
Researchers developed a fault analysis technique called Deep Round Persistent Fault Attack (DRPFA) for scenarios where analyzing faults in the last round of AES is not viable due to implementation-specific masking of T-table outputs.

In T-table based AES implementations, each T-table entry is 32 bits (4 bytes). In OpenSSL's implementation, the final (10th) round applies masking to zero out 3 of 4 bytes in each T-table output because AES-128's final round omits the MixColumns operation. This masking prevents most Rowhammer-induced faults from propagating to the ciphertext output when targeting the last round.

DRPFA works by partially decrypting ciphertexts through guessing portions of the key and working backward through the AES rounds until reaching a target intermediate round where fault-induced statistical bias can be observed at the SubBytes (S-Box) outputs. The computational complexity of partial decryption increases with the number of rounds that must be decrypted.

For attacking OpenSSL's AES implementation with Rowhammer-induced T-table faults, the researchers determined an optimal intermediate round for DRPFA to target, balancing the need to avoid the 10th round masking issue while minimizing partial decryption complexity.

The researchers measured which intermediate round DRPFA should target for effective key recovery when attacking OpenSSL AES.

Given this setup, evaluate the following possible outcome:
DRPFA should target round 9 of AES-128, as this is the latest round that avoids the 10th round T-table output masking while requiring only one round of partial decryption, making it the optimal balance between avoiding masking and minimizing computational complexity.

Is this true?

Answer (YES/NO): YES